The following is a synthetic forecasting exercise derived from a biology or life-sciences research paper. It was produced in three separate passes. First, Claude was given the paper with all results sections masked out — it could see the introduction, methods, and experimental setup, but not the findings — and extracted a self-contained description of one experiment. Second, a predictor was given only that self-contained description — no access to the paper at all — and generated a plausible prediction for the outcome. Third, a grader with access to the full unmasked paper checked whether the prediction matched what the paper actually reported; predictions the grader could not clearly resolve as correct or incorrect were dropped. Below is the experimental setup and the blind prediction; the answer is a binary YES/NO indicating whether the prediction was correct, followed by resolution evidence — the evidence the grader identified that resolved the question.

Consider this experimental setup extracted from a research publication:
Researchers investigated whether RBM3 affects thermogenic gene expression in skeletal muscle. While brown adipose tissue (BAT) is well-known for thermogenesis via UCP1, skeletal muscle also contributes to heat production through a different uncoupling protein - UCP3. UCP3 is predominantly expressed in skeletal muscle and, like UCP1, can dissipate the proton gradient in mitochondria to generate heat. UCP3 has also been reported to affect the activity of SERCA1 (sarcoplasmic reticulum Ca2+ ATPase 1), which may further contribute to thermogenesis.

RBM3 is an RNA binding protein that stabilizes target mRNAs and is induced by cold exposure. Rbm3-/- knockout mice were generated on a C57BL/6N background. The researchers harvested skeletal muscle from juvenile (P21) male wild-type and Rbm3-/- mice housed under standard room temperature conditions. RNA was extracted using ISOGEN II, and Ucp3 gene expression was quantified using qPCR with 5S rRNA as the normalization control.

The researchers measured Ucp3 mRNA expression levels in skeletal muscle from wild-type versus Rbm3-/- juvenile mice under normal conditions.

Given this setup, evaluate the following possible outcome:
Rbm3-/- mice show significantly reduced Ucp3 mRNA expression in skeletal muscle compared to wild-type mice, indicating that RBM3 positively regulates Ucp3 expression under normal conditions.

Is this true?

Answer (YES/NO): YES